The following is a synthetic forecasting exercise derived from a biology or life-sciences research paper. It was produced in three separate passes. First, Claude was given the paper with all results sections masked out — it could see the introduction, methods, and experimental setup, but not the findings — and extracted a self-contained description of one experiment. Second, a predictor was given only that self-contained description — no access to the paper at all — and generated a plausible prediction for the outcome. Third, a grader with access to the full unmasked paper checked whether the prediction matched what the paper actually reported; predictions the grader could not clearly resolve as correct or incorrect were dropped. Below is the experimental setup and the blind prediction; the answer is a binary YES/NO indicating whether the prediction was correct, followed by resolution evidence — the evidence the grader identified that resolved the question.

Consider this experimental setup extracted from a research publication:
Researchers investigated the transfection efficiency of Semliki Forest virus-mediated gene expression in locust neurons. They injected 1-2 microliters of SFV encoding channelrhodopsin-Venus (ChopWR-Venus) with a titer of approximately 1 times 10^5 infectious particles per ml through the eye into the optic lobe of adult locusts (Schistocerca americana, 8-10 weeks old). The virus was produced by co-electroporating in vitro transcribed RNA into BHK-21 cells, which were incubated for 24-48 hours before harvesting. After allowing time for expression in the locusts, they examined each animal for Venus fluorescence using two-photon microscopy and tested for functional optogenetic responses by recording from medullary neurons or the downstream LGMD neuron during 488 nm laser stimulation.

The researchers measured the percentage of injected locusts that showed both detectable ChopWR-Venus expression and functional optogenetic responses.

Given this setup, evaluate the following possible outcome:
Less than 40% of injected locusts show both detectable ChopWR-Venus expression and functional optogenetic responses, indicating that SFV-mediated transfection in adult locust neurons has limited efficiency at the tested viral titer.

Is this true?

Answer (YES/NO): NO